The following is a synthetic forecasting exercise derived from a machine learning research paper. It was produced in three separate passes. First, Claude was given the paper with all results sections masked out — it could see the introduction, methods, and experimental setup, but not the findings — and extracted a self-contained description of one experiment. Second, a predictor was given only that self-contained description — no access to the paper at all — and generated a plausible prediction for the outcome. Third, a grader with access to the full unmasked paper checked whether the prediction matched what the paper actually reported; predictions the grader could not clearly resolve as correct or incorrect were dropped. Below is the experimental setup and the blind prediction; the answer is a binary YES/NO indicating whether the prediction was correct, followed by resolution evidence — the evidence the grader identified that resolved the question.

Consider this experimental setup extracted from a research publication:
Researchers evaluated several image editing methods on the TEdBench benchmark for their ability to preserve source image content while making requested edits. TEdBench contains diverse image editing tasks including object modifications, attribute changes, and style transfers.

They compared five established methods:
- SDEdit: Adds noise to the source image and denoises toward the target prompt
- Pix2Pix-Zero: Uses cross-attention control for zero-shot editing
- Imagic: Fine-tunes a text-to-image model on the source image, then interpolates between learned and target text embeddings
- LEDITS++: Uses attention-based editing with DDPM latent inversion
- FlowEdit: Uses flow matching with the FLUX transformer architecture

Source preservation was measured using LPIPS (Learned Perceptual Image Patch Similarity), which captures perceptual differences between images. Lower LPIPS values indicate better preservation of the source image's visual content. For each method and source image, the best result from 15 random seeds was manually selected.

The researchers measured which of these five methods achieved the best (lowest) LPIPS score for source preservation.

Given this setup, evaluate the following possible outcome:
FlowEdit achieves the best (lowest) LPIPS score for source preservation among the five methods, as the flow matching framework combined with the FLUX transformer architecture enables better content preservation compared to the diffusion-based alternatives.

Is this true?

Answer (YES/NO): YES